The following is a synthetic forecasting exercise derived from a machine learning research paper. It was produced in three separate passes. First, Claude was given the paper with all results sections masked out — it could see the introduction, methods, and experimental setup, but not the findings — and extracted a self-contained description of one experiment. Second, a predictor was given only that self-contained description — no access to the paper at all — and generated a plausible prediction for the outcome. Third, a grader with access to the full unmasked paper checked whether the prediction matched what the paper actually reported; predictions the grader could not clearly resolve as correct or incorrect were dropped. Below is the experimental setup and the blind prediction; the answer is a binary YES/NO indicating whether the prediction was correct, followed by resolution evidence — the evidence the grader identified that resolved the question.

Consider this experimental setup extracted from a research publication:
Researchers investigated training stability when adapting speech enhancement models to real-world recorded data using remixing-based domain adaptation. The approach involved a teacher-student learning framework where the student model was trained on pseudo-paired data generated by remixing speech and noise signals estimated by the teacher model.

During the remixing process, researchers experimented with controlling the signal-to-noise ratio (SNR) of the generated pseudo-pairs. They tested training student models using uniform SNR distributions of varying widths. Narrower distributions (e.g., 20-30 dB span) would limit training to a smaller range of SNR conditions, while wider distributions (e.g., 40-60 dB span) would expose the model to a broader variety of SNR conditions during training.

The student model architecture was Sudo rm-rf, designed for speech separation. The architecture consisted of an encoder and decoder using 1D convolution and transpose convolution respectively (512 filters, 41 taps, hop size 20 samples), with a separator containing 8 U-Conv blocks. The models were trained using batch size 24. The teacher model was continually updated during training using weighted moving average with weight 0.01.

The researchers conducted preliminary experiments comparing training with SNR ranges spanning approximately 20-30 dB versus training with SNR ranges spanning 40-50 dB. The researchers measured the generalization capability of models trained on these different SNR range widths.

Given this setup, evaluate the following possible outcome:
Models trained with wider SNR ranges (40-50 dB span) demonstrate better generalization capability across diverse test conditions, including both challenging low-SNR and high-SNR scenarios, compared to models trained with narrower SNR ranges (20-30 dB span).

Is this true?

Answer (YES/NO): NO